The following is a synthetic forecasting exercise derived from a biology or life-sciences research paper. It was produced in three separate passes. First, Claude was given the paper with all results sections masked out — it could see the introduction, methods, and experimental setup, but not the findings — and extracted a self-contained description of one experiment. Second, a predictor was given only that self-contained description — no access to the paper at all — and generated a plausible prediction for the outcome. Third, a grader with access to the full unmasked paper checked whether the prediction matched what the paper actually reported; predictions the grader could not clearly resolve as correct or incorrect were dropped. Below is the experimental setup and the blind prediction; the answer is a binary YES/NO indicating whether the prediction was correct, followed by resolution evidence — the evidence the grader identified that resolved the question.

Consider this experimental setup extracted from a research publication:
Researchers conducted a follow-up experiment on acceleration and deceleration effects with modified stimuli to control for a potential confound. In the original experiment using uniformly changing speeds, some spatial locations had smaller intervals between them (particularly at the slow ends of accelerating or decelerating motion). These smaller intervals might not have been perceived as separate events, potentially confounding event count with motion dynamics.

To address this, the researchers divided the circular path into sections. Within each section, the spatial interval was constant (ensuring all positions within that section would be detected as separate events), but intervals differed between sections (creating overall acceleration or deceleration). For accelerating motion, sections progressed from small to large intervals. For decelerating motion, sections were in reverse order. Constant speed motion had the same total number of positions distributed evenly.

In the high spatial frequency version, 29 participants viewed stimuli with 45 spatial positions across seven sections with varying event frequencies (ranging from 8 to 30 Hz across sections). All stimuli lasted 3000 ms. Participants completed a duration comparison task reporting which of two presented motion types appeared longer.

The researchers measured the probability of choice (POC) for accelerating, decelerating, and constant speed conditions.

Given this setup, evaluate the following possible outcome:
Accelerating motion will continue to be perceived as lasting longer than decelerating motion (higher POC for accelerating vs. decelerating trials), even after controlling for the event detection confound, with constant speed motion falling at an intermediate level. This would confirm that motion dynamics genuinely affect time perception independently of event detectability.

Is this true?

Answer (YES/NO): NO